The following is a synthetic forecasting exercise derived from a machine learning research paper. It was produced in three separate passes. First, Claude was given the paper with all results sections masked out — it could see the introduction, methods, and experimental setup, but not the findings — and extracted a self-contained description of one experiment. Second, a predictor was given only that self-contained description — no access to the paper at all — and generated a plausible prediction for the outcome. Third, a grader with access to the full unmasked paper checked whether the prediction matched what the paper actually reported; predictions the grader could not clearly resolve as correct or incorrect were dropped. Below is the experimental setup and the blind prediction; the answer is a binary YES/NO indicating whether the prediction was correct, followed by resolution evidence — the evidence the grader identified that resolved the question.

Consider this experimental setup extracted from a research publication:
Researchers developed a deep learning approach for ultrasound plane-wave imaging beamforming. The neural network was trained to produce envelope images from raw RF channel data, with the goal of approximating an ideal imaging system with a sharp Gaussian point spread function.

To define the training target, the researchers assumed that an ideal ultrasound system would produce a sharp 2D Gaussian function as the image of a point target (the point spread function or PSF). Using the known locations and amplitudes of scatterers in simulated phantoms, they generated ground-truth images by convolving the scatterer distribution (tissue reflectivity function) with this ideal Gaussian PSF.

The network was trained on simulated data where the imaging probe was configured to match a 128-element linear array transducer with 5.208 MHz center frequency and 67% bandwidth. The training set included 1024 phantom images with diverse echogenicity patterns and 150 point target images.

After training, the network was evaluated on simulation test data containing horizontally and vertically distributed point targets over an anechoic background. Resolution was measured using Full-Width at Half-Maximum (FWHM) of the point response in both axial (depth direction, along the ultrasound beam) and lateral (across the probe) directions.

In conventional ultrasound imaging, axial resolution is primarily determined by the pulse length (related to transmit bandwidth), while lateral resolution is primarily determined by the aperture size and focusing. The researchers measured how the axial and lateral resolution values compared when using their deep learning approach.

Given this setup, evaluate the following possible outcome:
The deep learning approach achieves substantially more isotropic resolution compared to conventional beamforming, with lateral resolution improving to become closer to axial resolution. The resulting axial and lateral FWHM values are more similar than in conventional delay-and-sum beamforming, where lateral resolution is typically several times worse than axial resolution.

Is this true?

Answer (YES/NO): YES